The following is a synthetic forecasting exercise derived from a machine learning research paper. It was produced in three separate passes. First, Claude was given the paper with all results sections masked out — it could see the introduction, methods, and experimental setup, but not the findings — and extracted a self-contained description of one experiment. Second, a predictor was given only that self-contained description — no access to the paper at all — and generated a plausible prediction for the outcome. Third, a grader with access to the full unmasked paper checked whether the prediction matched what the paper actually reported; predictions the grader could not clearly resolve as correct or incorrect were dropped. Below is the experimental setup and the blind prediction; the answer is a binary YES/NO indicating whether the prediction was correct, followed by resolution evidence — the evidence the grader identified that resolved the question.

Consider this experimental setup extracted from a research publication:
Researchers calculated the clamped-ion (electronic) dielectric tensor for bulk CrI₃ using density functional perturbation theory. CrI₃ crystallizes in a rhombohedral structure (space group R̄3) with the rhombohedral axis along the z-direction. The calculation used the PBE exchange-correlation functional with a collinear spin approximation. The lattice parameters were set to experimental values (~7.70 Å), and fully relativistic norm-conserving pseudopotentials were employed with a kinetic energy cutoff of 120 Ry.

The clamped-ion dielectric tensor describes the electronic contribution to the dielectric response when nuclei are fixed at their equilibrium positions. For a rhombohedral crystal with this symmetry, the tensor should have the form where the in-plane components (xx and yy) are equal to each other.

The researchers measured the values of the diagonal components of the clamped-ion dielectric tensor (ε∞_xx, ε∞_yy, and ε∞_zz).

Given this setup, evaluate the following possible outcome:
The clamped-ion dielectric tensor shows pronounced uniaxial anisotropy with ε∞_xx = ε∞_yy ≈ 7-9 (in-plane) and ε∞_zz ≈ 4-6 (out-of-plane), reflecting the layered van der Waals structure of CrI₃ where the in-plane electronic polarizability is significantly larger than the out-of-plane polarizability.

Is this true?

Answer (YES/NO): NO